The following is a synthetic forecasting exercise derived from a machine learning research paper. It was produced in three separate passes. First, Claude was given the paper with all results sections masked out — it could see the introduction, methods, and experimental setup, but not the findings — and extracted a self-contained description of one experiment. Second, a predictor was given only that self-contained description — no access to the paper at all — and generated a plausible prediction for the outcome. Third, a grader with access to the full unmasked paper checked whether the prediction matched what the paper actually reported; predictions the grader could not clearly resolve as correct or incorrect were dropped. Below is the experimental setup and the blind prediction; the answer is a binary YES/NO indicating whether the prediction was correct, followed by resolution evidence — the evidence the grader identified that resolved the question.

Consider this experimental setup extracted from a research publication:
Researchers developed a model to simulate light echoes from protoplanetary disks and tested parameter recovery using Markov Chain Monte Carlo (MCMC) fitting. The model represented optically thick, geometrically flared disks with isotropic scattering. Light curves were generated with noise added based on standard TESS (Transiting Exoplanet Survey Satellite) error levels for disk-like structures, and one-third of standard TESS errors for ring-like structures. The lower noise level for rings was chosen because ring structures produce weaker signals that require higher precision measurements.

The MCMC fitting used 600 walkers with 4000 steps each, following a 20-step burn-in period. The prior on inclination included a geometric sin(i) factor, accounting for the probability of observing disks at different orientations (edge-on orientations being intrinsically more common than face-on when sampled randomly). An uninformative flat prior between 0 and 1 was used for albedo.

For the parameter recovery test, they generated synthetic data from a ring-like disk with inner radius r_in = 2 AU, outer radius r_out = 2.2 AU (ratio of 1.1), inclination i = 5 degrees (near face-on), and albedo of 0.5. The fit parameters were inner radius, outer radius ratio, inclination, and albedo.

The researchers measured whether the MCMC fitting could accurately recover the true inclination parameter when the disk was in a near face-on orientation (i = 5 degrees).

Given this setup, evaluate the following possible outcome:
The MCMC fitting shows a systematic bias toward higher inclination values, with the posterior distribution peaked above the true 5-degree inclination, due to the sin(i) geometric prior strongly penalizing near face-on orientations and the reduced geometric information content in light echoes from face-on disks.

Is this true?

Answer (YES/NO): NO